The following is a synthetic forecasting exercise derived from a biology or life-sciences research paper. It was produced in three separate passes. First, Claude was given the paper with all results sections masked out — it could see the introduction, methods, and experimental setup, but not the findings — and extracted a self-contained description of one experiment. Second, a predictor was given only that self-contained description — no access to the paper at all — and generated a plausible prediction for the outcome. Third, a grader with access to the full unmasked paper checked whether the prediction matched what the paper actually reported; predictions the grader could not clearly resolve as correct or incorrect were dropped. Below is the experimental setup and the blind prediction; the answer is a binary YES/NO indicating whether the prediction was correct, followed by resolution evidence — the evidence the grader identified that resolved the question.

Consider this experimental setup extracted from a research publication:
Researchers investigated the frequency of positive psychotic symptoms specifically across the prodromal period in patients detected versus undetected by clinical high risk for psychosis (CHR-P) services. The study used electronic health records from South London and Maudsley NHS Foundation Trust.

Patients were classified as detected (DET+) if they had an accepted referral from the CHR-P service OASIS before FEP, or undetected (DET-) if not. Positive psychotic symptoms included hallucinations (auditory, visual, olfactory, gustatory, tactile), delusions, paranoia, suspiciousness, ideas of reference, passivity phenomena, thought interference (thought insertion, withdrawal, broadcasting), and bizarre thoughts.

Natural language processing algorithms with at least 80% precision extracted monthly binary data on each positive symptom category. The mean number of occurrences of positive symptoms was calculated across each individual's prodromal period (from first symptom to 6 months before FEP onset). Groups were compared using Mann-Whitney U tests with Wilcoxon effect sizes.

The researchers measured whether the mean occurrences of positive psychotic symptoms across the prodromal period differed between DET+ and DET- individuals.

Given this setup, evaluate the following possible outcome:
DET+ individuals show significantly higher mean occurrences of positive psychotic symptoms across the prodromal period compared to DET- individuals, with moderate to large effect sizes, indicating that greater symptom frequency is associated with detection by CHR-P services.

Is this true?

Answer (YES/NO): NO